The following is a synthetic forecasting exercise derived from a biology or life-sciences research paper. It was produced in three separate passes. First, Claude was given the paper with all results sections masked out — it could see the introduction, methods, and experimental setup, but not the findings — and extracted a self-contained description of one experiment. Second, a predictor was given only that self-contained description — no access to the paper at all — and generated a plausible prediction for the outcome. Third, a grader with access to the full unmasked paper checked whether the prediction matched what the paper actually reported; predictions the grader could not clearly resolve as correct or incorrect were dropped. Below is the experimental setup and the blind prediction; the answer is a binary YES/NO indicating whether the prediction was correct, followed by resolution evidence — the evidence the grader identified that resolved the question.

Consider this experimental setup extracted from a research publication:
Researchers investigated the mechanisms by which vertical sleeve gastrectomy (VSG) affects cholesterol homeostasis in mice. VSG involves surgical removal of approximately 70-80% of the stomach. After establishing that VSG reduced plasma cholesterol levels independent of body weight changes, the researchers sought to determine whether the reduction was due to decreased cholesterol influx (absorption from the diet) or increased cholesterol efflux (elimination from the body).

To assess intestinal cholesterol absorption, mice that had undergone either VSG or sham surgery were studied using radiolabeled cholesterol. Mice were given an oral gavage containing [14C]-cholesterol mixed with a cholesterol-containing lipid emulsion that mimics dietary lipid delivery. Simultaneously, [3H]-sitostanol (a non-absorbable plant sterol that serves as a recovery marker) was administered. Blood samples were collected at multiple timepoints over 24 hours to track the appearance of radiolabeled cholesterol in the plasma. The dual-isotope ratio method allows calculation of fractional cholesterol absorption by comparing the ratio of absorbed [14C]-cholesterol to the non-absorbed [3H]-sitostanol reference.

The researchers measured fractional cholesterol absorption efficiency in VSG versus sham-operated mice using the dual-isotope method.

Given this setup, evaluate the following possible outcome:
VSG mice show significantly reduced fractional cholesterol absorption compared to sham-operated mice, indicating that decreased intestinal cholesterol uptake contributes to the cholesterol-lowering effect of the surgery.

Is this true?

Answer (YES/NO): NO